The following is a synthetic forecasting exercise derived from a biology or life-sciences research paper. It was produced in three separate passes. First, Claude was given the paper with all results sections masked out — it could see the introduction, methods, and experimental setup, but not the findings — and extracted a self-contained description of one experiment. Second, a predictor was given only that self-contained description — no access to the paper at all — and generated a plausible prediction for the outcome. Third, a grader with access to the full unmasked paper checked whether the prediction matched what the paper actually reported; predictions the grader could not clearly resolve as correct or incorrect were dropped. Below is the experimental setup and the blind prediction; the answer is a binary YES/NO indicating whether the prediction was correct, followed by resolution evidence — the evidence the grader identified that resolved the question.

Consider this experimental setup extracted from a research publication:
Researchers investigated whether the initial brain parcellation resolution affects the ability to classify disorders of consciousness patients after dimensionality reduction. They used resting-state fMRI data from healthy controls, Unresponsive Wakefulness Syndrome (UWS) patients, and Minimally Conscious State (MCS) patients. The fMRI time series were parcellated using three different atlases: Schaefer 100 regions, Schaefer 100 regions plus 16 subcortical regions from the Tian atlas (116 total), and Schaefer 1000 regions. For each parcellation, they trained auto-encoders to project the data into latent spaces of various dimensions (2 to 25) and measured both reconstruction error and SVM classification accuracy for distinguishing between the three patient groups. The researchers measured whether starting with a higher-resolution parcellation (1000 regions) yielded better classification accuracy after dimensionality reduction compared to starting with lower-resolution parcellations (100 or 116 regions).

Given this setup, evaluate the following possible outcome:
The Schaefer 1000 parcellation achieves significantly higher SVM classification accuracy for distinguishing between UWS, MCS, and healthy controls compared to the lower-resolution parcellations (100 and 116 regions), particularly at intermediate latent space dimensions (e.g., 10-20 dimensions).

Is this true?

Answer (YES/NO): NO